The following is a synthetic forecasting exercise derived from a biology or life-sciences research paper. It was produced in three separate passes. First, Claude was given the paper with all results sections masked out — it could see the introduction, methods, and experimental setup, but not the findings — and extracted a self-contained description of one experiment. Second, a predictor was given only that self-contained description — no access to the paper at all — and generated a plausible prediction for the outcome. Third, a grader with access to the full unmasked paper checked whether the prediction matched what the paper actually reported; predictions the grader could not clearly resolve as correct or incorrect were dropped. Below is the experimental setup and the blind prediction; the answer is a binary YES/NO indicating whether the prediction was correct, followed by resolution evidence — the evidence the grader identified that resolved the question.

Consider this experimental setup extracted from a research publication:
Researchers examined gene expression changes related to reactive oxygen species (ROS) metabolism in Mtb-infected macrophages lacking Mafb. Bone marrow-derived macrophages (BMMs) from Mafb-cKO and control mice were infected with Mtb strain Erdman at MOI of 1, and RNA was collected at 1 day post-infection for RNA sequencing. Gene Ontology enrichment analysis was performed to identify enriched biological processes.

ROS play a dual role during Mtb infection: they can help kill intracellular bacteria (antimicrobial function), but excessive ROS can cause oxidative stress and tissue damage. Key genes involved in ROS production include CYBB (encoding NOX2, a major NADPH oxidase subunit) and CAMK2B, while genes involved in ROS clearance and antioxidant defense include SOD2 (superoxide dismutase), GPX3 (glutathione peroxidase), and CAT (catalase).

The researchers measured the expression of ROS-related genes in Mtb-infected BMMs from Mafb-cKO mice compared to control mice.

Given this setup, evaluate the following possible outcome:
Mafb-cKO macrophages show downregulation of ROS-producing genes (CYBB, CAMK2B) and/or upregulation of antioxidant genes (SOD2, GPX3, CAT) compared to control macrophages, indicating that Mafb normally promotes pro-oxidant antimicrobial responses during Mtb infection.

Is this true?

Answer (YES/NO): NO